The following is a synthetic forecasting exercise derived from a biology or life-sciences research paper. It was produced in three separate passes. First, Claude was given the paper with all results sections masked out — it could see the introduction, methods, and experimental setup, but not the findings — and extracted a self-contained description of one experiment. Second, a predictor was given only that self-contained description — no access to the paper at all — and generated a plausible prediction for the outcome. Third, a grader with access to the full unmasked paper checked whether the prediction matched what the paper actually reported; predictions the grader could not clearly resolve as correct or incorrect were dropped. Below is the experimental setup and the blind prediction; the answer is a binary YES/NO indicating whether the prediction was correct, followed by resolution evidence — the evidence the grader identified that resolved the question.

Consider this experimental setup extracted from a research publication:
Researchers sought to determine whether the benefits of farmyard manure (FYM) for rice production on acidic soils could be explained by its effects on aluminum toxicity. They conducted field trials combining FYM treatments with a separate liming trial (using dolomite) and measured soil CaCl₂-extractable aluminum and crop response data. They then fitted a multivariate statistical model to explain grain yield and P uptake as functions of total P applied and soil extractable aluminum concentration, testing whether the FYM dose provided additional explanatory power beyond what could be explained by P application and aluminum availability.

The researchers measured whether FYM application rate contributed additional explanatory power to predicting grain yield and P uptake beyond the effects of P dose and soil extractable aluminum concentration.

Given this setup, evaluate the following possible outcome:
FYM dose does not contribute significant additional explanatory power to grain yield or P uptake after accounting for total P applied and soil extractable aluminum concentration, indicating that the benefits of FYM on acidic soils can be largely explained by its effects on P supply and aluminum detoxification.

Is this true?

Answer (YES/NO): YES